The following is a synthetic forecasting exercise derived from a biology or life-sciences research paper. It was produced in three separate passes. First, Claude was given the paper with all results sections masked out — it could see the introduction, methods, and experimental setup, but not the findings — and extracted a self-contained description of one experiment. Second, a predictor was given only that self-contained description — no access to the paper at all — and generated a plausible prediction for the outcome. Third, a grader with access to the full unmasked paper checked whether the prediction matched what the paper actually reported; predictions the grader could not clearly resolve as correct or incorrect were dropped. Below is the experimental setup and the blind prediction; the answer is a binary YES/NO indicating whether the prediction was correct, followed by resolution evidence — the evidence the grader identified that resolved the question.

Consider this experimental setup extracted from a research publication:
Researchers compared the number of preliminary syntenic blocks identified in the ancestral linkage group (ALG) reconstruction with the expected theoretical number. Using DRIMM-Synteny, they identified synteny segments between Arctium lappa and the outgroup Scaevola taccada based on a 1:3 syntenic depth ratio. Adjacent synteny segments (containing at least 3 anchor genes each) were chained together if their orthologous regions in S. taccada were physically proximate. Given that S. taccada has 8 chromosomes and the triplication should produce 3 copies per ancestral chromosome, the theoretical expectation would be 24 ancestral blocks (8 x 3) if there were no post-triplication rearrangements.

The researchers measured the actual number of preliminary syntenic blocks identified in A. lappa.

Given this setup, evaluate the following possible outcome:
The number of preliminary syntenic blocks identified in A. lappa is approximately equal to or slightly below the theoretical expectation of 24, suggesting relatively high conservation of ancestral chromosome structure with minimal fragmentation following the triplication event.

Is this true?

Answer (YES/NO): NO